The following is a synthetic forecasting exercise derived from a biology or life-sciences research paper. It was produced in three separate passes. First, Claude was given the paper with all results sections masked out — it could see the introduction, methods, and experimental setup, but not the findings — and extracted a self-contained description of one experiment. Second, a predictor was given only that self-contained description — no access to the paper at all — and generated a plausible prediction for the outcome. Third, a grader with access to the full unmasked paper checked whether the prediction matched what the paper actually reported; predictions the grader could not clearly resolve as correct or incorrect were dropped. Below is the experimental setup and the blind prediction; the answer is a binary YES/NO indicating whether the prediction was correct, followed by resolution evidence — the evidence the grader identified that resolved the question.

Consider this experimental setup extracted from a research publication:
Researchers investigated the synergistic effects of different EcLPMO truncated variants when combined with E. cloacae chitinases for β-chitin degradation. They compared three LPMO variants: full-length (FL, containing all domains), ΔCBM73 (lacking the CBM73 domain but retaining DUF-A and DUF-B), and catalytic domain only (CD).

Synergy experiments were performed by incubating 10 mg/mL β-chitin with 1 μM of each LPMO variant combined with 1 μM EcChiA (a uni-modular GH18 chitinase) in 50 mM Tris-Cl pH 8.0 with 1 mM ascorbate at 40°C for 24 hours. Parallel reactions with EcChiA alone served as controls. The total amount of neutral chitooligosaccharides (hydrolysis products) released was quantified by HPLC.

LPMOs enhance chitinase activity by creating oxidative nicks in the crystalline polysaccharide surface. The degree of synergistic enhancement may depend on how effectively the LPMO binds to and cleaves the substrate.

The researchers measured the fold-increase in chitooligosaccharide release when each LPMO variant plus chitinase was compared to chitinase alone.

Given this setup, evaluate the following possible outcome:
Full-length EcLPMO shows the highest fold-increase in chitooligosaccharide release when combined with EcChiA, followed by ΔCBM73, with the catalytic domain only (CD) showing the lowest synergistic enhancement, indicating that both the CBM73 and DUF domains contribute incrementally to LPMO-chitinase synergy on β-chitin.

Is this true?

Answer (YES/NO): YES